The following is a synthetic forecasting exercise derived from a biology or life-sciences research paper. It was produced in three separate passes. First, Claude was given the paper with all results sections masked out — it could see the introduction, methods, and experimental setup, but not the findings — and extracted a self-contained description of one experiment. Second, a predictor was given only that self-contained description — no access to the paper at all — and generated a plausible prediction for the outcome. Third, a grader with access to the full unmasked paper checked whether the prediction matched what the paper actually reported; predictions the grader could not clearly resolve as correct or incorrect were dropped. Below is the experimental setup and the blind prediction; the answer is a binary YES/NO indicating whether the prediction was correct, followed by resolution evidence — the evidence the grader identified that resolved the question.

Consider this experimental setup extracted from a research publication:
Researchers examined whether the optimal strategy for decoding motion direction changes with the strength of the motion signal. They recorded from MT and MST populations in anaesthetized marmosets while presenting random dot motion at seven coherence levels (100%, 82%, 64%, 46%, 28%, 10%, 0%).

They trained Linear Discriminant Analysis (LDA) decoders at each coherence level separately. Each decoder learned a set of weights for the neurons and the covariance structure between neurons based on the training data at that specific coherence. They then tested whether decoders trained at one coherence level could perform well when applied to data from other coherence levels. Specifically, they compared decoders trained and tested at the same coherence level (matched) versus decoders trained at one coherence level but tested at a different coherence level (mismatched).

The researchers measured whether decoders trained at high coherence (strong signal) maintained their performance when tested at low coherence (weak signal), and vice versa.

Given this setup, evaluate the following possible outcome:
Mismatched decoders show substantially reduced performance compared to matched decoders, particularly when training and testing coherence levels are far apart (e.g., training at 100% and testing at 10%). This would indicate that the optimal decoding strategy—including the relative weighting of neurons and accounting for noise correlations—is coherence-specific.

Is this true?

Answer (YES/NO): NO